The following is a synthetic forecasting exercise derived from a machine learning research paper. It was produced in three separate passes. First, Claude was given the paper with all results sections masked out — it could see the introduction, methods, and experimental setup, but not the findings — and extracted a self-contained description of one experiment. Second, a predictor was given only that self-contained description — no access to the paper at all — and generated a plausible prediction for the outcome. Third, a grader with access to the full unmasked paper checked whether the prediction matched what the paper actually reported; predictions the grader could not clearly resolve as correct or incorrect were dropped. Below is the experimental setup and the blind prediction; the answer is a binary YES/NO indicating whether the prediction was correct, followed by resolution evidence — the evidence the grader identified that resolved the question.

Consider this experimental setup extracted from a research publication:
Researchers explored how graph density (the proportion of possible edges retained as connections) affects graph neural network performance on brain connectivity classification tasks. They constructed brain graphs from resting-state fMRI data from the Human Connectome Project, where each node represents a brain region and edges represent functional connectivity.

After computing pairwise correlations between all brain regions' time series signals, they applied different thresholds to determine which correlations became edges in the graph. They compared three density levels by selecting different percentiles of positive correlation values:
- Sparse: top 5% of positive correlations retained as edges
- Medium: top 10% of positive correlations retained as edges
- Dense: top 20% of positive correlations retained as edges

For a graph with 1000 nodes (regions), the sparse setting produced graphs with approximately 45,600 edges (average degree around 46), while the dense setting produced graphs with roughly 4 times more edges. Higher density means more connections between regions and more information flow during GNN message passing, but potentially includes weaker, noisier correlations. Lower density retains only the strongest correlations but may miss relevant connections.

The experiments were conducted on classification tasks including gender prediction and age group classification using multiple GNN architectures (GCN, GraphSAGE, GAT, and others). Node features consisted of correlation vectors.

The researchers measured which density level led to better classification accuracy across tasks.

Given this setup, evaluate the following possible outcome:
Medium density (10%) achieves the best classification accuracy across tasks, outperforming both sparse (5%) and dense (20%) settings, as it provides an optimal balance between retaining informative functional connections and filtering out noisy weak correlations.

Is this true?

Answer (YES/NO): NO